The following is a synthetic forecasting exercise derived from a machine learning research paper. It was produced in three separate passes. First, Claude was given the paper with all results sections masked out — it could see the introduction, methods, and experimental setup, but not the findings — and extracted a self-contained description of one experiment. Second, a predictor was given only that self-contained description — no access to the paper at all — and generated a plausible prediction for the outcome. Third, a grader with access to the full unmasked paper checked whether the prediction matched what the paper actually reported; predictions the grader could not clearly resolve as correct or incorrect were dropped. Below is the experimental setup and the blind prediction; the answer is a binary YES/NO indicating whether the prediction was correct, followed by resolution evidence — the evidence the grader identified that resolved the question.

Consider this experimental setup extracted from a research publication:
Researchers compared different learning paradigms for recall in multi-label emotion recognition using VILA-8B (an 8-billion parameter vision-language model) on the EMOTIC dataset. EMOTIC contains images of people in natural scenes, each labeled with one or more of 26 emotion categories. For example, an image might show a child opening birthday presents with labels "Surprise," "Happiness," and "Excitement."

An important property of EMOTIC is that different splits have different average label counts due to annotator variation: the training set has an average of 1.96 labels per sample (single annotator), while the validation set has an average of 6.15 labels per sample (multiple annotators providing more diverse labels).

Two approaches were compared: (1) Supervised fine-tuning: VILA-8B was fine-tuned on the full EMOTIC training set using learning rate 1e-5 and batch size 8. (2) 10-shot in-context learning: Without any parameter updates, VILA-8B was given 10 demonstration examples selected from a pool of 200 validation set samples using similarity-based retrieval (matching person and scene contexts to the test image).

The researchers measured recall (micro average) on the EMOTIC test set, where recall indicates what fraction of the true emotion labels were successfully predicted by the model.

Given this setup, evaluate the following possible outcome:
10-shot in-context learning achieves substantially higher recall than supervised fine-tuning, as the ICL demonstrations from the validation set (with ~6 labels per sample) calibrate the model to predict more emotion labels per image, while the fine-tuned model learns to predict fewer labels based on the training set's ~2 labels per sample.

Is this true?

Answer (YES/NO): YES